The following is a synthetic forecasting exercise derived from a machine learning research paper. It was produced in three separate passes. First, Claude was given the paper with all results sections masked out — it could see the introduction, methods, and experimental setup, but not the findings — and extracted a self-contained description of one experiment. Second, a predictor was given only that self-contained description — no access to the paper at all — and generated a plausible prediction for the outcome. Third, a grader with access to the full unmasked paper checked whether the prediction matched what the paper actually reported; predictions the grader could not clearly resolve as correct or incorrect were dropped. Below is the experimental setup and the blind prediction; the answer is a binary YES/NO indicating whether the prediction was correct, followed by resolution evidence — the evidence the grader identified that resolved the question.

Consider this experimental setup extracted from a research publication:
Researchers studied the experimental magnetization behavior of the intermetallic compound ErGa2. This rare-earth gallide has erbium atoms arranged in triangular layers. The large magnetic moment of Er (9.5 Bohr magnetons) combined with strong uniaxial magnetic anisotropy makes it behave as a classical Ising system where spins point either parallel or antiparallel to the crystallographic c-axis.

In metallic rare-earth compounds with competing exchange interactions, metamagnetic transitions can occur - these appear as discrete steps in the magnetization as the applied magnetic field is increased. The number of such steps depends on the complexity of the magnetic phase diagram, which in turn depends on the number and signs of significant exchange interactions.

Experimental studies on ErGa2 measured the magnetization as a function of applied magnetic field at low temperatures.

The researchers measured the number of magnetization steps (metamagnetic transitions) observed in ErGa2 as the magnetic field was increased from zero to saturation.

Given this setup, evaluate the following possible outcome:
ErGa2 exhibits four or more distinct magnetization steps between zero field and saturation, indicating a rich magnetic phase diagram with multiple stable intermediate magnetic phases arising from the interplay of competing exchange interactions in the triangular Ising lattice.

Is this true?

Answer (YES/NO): NO